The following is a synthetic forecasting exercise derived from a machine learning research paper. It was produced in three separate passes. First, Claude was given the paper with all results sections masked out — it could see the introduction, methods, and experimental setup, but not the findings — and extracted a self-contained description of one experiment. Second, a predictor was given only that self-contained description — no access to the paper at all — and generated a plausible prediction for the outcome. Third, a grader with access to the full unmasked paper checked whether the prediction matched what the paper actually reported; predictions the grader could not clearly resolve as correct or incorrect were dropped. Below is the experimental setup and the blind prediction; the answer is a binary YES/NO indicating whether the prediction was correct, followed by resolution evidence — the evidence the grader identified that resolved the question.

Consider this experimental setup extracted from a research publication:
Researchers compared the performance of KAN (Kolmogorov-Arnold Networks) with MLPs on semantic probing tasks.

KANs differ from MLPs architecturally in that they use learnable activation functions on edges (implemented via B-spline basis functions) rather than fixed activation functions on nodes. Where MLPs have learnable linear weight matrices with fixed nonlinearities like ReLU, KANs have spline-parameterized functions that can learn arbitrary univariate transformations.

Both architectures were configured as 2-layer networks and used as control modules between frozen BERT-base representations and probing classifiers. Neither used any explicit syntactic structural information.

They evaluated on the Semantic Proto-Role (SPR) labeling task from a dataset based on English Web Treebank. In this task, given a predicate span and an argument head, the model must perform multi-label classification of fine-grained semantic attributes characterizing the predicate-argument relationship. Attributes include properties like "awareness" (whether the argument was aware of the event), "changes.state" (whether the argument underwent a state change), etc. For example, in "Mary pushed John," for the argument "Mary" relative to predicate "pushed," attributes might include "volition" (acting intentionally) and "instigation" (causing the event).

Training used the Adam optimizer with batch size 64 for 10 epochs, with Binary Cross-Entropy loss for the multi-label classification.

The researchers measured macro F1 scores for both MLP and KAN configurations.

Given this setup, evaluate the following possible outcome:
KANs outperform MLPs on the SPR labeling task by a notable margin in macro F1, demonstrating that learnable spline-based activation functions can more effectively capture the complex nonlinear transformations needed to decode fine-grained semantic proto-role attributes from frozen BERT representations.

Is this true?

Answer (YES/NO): NO